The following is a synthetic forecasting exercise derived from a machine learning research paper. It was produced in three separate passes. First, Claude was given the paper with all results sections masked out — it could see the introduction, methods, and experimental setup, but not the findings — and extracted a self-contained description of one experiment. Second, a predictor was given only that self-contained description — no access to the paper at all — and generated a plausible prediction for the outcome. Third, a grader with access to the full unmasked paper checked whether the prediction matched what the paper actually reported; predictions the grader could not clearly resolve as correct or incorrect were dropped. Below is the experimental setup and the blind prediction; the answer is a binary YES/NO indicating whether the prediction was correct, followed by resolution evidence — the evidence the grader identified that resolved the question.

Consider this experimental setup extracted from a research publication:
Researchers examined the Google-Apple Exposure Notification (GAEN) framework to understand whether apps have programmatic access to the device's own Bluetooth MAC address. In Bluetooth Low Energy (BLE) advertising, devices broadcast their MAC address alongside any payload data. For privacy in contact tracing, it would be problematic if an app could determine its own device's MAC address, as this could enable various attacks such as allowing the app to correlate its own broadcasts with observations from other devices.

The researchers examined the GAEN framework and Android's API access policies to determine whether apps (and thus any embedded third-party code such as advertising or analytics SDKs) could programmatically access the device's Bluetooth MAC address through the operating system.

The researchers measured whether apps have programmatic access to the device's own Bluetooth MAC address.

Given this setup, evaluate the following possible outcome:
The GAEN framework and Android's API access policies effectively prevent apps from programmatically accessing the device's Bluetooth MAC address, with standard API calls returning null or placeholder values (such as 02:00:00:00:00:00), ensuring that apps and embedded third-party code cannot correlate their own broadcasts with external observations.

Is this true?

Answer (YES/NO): NO